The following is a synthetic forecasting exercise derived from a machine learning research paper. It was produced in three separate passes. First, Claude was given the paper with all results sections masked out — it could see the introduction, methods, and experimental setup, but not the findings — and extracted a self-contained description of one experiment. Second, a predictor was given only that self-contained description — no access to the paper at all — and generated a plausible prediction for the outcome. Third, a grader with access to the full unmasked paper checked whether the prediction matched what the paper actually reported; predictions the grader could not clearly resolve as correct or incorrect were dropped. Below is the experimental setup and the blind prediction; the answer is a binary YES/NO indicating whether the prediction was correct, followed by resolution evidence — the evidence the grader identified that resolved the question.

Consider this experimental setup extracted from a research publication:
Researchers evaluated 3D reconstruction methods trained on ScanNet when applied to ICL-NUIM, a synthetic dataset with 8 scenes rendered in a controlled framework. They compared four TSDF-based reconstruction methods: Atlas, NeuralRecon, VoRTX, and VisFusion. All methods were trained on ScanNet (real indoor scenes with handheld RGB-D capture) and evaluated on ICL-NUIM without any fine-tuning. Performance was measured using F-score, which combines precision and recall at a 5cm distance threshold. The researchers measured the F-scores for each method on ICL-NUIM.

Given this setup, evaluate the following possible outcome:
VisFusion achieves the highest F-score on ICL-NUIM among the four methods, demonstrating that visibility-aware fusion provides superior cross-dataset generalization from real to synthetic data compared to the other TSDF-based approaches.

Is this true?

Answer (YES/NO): NO